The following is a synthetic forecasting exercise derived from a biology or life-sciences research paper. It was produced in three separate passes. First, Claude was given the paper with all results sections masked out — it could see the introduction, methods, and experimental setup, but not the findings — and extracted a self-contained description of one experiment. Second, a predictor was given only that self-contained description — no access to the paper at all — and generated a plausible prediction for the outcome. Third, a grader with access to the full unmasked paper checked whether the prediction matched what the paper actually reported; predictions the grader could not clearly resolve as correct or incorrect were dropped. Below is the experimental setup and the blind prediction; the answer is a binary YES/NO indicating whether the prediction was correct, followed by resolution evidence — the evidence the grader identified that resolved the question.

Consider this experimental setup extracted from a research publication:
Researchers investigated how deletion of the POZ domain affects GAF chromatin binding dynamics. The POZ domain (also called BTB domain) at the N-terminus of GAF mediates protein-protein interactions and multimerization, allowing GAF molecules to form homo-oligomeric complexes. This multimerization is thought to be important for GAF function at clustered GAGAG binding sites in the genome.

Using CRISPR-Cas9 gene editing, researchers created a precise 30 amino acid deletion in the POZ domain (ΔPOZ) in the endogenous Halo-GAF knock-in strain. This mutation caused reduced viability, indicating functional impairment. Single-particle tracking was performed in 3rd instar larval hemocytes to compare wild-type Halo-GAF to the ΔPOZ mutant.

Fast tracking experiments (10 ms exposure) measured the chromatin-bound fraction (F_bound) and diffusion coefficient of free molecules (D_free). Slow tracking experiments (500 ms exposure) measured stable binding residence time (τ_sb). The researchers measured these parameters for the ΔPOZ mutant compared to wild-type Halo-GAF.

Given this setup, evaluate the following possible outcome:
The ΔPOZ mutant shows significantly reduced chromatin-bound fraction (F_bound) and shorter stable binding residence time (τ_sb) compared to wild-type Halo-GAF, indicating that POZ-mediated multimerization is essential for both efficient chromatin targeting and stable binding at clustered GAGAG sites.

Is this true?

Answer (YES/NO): NO